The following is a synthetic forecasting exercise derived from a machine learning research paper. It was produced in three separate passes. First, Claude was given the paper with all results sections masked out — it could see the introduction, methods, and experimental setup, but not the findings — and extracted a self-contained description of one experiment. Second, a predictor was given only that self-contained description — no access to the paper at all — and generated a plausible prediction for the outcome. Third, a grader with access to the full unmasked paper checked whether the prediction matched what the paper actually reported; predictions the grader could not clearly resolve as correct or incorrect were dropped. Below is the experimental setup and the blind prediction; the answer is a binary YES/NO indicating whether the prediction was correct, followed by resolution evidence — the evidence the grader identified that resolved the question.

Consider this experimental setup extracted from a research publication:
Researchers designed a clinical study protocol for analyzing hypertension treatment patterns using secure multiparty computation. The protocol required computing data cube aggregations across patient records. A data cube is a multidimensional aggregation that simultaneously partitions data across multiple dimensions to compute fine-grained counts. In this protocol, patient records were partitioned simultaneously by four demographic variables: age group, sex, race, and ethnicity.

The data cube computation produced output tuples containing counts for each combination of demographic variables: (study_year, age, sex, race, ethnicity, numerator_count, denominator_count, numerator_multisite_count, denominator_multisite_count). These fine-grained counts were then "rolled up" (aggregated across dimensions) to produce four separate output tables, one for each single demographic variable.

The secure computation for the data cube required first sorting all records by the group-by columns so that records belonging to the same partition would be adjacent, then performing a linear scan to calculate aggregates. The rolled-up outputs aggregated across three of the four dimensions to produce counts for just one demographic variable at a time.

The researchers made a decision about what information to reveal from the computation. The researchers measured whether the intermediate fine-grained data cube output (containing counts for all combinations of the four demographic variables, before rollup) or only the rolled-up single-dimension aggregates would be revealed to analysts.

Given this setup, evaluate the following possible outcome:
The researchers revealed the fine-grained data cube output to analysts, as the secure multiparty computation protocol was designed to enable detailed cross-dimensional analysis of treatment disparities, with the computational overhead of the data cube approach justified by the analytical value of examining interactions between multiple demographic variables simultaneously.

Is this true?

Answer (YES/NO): NO